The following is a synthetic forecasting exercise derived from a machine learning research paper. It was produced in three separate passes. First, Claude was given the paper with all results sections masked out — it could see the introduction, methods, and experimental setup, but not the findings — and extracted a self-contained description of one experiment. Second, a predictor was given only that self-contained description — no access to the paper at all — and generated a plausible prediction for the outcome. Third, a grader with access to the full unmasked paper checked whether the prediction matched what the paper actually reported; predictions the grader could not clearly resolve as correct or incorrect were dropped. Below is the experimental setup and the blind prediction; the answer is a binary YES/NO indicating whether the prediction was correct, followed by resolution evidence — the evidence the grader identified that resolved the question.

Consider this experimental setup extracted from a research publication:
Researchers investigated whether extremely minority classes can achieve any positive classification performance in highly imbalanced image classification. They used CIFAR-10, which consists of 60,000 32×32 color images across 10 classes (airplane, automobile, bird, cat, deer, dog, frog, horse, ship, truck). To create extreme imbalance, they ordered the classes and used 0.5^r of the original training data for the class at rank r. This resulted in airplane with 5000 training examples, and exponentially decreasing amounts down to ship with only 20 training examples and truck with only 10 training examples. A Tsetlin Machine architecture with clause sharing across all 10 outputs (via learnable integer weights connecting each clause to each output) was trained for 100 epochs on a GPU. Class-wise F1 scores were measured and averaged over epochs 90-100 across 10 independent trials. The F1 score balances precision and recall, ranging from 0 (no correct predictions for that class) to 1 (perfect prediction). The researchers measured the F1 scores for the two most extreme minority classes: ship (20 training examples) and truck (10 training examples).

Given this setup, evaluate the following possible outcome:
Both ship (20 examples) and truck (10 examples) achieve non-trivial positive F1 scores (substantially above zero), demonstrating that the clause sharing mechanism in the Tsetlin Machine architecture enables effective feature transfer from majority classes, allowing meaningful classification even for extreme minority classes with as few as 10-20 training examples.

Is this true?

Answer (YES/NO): NO